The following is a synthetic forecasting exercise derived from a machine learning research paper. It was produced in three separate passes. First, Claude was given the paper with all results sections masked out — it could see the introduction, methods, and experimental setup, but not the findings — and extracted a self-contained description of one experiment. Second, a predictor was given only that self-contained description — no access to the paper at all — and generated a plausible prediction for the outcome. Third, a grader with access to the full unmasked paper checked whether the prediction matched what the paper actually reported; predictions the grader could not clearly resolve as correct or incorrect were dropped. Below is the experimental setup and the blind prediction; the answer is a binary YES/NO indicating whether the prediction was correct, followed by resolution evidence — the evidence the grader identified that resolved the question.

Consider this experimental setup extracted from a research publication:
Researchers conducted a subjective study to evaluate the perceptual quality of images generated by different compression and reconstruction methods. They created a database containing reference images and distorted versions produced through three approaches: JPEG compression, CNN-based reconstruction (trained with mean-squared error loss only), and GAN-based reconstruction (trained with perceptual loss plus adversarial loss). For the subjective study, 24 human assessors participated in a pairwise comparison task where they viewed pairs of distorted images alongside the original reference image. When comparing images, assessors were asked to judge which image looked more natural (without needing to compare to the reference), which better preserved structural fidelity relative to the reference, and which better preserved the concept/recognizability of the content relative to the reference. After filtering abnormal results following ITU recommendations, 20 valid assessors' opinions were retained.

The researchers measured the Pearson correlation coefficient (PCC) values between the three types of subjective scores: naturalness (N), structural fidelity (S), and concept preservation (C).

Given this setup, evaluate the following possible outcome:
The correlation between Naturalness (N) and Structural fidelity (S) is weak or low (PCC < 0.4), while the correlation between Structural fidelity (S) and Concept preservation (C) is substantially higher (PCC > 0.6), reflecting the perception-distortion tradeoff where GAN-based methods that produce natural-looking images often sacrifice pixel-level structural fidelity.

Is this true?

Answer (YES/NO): NO